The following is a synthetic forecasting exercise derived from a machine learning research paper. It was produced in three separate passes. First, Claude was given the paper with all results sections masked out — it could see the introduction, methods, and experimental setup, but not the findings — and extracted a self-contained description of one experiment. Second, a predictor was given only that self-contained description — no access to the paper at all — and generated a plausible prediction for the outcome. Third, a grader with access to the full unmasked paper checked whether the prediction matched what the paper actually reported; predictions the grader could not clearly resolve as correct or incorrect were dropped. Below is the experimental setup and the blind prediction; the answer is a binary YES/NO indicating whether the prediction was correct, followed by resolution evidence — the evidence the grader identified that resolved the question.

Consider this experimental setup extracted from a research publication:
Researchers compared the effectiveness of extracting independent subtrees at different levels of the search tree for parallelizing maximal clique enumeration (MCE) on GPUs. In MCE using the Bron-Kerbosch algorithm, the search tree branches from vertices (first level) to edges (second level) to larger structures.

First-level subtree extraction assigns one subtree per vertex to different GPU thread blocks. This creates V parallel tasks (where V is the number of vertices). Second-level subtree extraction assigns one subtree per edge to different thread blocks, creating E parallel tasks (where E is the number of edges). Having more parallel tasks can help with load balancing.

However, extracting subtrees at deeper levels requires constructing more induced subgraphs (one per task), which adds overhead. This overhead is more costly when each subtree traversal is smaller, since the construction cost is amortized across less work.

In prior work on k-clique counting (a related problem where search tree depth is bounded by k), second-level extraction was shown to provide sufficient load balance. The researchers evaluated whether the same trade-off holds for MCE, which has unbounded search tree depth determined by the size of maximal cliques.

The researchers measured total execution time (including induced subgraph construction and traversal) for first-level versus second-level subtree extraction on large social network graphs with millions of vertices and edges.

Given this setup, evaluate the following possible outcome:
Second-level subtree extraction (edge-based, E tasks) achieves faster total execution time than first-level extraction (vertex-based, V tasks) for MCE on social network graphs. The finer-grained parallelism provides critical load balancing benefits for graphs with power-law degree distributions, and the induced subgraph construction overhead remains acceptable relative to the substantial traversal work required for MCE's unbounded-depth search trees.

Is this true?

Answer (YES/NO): NO